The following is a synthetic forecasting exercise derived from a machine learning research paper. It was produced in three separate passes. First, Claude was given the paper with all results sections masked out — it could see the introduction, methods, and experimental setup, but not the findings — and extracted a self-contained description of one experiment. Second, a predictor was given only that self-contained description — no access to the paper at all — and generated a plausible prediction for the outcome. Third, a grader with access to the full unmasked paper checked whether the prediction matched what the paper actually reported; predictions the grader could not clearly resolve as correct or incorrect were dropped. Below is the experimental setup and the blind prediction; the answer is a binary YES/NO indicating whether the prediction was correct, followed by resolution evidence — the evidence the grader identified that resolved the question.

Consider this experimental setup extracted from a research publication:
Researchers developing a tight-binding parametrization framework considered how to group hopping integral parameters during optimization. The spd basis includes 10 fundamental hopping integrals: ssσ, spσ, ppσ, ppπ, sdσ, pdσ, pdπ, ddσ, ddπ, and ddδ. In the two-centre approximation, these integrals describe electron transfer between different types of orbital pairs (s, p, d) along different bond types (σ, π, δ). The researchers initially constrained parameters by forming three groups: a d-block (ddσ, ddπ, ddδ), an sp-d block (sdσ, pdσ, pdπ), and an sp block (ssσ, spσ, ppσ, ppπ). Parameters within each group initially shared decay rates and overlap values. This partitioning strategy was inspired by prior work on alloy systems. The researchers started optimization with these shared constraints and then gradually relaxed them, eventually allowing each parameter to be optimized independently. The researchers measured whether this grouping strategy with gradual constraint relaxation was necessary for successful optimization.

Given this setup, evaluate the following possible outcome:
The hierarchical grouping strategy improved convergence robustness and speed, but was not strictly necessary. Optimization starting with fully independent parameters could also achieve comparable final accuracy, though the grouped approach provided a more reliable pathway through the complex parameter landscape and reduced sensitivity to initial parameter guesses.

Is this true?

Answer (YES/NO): NO